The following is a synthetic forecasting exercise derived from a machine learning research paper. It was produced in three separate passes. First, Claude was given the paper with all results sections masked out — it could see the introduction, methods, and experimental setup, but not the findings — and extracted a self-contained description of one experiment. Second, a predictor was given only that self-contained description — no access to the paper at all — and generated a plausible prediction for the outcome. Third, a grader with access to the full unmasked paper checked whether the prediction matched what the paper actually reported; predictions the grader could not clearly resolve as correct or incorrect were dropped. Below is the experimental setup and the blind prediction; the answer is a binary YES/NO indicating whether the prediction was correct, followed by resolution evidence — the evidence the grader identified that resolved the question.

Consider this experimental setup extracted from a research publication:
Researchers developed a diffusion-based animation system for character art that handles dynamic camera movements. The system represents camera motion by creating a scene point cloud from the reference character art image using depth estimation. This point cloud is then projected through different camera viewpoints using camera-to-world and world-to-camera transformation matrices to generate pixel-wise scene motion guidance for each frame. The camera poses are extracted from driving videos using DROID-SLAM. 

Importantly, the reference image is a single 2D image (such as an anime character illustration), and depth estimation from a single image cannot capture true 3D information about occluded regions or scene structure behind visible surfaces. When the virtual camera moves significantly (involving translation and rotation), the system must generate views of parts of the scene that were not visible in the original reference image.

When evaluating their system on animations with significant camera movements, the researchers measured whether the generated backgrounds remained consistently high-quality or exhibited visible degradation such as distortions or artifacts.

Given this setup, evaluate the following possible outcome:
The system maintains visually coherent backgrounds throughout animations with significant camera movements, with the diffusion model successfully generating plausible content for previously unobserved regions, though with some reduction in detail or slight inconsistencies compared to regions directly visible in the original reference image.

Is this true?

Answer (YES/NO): NO